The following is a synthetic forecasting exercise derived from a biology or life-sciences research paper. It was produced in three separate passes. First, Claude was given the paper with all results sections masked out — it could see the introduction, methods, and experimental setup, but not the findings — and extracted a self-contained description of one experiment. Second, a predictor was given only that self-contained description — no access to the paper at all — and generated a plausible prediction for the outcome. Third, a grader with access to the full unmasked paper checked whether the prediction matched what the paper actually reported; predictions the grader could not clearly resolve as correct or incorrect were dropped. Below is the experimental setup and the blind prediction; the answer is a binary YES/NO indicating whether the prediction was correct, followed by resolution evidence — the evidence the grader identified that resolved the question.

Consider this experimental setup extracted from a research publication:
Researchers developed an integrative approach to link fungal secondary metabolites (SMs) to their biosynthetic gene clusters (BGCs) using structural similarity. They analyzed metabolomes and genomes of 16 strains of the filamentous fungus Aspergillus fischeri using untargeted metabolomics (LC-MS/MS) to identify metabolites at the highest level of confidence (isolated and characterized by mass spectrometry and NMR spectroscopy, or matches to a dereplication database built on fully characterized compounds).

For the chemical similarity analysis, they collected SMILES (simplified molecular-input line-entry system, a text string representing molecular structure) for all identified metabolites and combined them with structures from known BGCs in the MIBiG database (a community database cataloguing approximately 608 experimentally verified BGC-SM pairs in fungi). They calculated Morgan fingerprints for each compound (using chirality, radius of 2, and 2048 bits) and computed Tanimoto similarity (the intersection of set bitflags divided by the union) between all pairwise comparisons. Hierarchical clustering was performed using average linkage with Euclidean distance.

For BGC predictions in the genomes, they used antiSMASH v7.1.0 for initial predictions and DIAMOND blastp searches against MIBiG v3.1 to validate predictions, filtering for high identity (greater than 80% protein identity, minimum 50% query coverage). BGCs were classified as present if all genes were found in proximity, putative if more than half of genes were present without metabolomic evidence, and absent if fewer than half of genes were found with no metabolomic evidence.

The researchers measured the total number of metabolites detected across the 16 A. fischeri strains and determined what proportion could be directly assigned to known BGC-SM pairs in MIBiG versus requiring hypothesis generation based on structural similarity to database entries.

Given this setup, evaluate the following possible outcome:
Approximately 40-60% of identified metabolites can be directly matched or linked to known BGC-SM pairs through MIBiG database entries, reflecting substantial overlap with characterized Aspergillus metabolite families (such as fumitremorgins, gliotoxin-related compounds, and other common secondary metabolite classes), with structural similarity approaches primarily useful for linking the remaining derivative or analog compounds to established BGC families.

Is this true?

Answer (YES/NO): NO